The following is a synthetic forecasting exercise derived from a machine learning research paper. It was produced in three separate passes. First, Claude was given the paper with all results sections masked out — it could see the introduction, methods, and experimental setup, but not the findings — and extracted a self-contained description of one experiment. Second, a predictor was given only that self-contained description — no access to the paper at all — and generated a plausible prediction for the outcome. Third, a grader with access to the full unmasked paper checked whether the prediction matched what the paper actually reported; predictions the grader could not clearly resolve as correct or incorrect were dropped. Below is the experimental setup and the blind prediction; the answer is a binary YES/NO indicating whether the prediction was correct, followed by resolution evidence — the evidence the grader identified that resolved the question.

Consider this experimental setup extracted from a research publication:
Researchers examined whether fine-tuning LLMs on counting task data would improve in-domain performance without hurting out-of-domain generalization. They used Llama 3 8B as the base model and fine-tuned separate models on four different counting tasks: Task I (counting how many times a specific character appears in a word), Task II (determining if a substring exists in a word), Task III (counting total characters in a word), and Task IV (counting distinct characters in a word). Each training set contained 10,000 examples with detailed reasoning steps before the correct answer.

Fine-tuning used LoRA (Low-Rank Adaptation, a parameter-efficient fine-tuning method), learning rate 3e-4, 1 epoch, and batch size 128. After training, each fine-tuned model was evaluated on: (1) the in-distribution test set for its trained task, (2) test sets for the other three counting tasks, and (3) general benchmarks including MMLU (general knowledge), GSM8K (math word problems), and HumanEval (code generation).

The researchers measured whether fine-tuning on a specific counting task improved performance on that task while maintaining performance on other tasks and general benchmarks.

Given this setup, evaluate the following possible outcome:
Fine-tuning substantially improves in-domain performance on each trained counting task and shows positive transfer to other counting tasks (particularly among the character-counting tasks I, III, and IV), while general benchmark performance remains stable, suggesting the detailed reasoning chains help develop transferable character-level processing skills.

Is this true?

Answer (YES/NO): NO